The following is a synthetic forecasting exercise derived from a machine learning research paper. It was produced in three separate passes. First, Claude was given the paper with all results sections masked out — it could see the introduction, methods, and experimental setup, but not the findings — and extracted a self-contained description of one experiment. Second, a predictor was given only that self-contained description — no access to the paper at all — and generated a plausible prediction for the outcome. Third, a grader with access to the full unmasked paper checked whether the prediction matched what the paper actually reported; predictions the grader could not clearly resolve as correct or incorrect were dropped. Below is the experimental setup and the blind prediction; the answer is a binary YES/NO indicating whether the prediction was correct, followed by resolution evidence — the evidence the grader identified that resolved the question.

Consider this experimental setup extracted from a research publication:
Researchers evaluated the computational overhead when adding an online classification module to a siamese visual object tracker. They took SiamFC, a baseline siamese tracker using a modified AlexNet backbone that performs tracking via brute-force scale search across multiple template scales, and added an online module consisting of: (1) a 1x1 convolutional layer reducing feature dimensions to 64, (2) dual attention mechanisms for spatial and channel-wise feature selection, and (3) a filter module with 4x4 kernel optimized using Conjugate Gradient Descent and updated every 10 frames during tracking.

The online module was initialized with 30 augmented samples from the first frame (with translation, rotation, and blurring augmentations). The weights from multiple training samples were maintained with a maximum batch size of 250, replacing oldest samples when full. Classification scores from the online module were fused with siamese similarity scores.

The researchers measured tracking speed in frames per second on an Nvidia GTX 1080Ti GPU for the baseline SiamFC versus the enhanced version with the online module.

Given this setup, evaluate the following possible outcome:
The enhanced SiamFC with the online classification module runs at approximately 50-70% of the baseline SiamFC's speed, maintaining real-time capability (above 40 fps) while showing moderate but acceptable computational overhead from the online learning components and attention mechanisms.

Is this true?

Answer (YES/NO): YES